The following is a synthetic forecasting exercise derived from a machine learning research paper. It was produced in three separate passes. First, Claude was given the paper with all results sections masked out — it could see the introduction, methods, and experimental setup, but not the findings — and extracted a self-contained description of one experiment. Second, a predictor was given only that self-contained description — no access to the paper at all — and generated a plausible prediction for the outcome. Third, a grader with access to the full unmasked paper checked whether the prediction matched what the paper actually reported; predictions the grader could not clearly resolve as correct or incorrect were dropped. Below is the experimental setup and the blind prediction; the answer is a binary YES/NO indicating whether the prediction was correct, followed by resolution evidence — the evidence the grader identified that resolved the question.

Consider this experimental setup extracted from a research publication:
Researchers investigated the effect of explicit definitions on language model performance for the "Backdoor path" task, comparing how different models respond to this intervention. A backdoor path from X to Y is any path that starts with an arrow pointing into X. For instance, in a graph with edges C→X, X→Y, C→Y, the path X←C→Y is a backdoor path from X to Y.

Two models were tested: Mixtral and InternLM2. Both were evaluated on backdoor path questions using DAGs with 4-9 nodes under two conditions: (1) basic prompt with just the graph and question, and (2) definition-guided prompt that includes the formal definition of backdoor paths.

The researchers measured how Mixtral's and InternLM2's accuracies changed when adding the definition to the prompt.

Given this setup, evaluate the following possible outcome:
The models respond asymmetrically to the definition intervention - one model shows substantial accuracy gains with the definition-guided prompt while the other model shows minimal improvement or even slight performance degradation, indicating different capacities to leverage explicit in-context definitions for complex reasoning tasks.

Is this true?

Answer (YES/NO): YES